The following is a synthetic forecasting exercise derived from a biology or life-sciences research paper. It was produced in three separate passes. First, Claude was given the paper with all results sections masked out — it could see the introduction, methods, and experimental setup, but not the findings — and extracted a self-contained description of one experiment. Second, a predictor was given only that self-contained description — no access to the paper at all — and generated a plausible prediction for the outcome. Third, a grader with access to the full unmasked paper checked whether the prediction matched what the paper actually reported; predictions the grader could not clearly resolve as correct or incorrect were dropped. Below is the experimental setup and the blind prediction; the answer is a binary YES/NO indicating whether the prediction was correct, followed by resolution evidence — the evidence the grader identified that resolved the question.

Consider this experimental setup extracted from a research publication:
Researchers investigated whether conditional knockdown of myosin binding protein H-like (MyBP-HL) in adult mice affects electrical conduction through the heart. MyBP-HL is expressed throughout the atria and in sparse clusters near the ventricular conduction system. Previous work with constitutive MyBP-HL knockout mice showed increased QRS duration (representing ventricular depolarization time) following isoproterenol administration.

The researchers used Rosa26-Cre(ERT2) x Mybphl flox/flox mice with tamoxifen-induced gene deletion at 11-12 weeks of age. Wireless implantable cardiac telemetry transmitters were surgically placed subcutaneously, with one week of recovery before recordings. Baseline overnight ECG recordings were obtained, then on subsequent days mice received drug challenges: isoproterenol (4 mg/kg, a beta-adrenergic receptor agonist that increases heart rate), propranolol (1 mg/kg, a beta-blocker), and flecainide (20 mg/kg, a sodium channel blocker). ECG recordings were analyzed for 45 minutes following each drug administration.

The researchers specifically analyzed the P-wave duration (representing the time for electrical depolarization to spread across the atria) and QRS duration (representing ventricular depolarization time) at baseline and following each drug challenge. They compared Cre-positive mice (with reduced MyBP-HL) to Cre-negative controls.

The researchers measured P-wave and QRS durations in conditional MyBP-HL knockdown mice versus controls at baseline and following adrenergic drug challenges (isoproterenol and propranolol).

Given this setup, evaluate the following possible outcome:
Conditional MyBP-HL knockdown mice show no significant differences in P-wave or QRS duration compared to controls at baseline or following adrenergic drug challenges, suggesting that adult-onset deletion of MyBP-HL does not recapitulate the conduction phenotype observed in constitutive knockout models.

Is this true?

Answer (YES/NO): NO